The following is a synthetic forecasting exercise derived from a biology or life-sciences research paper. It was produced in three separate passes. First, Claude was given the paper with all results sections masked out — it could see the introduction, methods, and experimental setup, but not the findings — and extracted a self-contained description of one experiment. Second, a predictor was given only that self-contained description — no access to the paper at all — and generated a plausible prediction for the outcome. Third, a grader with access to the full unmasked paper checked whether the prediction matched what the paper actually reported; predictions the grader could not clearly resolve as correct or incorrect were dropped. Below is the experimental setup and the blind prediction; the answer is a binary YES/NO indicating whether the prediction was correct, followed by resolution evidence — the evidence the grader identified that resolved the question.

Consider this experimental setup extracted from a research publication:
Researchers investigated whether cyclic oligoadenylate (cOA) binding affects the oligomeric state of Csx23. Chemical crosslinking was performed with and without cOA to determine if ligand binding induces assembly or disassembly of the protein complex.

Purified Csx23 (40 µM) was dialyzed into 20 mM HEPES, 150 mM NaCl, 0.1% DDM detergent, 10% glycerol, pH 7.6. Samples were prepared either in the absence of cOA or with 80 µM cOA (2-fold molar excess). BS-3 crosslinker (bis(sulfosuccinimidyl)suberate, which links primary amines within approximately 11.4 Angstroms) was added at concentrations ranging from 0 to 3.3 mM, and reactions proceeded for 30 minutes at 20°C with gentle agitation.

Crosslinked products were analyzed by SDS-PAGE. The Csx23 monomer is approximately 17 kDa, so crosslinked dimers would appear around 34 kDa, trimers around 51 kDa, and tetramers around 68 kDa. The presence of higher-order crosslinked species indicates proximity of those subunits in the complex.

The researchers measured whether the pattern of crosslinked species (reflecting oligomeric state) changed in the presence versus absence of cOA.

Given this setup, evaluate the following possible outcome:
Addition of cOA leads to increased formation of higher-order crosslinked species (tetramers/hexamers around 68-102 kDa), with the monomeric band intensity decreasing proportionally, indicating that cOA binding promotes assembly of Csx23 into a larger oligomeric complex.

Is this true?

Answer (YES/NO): NO